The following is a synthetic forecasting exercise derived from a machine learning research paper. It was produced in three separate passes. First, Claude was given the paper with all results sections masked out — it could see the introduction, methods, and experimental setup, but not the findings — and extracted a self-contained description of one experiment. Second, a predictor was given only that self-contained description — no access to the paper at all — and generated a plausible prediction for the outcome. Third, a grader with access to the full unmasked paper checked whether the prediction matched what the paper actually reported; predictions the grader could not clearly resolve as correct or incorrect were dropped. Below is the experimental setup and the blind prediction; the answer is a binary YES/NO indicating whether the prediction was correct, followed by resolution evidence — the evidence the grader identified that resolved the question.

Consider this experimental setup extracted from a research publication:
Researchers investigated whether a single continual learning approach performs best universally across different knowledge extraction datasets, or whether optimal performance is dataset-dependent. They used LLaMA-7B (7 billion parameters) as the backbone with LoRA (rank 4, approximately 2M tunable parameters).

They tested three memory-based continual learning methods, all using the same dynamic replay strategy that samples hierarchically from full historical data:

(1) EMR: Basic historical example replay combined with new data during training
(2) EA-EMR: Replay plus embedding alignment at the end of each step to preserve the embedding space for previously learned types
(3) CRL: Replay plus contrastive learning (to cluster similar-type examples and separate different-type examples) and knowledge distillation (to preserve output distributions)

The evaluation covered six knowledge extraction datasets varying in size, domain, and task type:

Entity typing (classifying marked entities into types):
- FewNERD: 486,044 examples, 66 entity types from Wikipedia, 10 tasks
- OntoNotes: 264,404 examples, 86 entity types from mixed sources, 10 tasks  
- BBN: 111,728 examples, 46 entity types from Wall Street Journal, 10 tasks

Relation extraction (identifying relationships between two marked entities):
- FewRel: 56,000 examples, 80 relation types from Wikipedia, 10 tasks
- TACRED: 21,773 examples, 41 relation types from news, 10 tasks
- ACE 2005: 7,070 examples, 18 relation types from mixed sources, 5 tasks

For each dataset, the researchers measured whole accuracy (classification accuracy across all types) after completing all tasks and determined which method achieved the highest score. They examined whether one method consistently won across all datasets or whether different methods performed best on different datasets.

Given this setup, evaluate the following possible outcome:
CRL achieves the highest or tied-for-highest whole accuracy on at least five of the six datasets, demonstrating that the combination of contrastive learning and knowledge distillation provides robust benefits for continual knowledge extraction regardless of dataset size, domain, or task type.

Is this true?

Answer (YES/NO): NO